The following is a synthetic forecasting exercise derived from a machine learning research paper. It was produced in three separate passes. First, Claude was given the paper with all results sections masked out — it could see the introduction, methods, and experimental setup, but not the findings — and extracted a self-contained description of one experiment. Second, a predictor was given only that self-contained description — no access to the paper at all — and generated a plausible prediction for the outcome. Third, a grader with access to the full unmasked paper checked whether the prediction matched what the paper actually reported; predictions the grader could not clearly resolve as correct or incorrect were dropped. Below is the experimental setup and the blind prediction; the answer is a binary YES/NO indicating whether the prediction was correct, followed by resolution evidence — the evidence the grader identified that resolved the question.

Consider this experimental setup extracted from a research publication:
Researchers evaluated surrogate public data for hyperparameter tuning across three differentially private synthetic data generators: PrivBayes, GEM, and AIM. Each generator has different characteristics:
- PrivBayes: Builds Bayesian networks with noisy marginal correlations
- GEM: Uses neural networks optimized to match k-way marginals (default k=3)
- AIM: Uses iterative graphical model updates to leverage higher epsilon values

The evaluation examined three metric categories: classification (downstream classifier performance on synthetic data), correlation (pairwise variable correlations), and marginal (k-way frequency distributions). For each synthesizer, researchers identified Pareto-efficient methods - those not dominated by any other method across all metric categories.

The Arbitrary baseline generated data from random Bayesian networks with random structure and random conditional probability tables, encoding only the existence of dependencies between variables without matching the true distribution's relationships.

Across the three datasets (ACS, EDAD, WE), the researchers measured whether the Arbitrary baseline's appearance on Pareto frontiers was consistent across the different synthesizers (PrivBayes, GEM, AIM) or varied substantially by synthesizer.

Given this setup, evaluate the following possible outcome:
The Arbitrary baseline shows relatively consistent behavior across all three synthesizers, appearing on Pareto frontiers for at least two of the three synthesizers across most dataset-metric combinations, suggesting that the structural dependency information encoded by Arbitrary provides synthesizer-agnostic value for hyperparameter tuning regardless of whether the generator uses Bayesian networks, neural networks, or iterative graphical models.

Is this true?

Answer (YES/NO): NO